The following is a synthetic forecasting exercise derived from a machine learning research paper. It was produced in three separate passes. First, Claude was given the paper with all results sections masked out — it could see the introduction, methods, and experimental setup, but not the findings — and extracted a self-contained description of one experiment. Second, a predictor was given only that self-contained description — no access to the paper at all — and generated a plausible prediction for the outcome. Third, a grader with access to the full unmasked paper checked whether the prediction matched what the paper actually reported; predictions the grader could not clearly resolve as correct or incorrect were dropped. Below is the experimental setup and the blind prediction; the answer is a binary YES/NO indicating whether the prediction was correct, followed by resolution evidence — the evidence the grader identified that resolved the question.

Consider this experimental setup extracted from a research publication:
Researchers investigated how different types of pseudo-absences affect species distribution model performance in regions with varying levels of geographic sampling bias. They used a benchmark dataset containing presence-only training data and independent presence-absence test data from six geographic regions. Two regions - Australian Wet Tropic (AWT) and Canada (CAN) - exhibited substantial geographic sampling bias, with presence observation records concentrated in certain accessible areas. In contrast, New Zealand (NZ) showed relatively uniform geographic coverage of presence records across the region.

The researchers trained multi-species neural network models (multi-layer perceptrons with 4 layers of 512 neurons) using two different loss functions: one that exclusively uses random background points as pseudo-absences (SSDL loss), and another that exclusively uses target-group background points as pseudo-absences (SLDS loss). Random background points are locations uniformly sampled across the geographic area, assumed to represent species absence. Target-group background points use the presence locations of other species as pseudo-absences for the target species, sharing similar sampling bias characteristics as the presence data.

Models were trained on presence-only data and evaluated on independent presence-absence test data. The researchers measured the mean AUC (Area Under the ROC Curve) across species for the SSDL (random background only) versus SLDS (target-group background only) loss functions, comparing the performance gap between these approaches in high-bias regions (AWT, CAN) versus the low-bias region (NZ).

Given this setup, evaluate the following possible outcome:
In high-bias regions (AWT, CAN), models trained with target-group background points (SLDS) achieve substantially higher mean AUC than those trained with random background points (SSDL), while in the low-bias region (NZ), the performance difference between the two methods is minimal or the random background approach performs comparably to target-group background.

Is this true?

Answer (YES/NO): NO